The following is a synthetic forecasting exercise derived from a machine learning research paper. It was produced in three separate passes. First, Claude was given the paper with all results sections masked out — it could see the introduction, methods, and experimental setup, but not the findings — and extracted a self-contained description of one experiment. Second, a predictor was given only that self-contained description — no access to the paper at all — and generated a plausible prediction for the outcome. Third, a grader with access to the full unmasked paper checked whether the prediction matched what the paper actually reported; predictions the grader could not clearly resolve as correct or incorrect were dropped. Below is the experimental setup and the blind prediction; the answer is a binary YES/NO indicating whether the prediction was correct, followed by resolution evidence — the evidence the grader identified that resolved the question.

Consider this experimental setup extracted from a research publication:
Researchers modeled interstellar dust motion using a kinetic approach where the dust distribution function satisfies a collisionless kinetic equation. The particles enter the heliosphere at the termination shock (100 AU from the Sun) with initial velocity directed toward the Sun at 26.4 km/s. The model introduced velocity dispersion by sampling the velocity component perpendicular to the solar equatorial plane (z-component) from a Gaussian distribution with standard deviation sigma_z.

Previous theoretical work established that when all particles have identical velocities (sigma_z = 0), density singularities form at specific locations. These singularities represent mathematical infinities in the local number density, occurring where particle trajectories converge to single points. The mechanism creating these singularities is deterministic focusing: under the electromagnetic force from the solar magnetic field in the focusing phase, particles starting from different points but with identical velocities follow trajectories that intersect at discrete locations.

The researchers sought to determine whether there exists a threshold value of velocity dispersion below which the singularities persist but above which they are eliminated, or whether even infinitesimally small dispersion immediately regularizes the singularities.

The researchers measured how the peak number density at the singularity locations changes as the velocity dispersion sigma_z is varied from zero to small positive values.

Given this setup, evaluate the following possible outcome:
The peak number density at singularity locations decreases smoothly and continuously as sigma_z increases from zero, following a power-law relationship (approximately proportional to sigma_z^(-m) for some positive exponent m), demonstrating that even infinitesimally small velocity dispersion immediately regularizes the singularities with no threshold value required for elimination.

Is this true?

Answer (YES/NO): YES